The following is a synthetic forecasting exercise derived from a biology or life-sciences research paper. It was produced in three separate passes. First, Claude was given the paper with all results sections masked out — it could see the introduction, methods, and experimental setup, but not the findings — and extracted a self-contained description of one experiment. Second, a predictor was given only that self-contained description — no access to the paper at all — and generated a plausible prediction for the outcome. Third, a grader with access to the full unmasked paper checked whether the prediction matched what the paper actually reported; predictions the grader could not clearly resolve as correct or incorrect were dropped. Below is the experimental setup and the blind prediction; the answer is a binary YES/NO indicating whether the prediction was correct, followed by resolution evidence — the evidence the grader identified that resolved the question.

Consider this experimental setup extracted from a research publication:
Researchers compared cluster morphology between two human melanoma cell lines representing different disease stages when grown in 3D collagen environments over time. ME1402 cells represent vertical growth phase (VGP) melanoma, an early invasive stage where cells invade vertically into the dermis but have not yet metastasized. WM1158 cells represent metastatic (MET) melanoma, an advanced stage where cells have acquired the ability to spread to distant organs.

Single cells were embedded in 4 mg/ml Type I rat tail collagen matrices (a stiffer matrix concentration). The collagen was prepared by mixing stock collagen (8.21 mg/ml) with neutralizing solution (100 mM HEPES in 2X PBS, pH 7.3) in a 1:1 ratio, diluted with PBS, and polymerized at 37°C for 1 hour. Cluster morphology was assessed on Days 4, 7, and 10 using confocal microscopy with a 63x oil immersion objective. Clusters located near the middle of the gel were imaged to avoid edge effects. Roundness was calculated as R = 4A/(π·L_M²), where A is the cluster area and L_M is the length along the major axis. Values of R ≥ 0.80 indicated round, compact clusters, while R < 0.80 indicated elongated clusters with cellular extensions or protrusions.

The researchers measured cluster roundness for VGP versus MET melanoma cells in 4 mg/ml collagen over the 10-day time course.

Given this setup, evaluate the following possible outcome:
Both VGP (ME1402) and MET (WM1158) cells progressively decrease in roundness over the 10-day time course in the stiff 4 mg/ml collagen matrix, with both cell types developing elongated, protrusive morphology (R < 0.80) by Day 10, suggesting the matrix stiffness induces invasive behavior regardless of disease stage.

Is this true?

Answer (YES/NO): NO